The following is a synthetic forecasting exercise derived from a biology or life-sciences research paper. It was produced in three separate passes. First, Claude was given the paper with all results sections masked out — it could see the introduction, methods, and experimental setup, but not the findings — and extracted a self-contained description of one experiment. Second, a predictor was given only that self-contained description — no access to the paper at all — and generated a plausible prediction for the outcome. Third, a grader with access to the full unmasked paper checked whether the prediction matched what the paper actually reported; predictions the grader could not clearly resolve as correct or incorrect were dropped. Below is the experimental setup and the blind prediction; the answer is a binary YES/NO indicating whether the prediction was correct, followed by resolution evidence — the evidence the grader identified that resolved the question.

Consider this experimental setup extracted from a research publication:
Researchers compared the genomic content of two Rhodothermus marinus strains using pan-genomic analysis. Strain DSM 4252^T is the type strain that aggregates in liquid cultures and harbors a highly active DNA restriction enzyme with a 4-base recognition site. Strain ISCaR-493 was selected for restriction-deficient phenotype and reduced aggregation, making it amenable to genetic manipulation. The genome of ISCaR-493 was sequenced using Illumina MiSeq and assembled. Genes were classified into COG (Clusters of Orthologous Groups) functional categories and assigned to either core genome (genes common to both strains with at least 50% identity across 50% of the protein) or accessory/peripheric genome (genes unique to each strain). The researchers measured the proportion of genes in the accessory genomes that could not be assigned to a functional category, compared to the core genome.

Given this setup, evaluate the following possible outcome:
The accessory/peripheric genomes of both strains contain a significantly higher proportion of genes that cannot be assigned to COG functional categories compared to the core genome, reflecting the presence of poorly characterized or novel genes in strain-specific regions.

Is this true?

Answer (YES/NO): YES